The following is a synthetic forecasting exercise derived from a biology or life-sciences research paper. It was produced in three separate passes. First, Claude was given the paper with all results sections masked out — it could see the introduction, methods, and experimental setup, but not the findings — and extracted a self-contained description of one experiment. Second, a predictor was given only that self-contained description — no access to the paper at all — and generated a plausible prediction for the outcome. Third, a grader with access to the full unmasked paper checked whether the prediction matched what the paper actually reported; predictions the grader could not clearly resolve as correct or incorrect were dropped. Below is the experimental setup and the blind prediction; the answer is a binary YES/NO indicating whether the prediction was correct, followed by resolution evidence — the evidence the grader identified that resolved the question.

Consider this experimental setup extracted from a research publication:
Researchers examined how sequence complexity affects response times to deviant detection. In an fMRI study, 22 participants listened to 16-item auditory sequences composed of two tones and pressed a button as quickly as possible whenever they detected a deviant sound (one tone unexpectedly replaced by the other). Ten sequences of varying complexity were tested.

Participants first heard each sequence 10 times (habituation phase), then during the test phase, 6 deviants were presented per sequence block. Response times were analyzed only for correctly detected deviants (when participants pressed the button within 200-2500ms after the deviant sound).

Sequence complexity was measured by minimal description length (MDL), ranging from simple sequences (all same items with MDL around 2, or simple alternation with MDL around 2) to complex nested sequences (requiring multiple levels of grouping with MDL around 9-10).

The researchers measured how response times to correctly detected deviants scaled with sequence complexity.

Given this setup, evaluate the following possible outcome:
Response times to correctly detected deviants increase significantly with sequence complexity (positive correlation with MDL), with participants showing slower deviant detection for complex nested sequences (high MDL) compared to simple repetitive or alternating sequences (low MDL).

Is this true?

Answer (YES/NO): YES